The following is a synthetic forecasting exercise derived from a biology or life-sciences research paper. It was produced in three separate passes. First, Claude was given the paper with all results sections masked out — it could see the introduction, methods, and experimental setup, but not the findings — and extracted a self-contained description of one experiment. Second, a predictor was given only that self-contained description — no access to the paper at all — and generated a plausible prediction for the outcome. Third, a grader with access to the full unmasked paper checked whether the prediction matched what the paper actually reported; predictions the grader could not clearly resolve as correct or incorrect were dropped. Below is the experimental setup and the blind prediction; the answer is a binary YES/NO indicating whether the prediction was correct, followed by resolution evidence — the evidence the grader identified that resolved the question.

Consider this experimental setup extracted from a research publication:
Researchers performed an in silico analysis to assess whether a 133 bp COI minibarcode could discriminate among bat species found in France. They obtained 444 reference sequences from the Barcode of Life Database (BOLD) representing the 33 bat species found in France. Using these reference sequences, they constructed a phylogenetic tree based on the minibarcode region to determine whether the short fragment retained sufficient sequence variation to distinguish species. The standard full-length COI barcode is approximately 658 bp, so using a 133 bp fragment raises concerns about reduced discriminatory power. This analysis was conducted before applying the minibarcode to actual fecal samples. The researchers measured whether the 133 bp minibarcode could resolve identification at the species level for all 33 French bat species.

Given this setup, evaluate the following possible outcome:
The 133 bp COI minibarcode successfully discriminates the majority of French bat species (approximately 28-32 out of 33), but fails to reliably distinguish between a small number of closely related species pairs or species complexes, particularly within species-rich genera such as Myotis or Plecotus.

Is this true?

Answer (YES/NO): NO